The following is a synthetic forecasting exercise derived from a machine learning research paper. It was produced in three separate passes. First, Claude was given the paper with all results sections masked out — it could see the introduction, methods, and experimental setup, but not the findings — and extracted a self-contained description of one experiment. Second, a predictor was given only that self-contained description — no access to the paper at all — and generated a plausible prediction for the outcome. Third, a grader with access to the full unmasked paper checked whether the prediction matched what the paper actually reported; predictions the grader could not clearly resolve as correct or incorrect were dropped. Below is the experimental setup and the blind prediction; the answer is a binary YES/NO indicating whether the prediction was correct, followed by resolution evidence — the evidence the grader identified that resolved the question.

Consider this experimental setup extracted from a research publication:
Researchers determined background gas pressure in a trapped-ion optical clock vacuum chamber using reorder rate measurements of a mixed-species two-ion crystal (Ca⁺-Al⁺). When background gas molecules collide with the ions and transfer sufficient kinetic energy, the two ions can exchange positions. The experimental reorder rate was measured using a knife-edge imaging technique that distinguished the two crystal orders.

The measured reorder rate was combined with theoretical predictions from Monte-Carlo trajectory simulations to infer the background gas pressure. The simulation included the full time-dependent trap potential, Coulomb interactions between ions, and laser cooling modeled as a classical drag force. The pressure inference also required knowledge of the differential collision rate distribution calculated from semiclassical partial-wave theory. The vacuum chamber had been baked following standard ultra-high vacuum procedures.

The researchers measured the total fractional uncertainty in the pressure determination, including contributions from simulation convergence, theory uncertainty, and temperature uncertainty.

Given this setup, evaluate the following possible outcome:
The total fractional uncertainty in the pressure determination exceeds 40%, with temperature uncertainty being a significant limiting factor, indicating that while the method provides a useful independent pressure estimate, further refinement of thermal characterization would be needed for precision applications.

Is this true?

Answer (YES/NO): NO